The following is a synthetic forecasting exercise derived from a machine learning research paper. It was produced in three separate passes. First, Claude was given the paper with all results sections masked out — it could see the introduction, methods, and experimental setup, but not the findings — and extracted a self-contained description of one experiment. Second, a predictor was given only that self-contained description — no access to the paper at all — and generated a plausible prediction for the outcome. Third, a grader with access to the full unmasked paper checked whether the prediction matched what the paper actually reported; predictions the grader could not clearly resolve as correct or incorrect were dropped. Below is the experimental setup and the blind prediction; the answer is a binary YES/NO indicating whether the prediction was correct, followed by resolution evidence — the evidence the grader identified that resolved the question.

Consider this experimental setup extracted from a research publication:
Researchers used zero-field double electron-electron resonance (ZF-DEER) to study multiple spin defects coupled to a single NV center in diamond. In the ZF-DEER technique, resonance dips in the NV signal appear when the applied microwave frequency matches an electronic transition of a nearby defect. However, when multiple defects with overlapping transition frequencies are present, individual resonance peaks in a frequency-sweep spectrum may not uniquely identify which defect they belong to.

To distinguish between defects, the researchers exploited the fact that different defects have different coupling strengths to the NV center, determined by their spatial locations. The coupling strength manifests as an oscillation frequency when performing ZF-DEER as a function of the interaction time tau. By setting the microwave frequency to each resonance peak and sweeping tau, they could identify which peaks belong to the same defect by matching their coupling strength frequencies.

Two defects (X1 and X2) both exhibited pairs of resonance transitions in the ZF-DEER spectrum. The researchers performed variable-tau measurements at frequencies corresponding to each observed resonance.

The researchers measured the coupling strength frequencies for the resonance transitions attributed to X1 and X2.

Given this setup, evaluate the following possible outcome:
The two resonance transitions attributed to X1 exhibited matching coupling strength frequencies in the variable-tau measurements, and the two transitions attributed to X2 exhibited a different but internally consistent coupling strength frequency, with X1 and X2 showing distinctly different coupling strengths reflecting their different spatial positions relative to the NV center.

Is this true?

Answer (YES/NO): YES